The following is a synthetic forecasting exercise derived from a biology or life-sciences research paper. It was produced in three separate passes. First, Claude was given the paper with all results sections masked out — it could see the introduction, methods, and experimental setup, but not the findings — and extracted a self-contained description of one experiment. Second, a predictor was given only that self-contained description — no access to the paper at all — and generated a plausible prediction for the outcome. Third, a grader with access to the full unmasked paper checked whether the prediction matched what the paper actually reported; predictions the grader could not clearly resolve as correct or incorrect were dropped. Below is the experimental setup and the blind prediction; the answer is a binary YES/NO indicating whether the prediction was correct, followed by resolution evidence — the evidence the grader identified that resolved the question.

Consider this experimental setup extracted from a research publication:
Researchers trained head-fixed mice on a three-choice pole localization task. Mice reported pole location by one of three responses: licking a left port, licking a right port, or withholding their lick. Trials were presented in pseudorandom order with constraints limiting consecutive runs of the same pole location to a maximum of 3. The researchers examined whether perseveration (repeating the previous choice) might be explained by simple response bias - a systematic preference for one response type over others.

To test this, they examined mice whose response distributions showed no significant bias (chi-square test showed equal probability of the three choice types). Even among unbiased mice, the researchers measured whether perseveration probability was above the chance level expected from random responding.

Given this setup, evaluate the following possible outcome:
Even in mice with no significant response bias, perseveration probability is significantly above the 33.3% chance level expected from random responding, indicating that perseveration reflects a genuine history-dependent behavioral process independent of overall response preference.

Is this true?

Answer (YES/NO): YES